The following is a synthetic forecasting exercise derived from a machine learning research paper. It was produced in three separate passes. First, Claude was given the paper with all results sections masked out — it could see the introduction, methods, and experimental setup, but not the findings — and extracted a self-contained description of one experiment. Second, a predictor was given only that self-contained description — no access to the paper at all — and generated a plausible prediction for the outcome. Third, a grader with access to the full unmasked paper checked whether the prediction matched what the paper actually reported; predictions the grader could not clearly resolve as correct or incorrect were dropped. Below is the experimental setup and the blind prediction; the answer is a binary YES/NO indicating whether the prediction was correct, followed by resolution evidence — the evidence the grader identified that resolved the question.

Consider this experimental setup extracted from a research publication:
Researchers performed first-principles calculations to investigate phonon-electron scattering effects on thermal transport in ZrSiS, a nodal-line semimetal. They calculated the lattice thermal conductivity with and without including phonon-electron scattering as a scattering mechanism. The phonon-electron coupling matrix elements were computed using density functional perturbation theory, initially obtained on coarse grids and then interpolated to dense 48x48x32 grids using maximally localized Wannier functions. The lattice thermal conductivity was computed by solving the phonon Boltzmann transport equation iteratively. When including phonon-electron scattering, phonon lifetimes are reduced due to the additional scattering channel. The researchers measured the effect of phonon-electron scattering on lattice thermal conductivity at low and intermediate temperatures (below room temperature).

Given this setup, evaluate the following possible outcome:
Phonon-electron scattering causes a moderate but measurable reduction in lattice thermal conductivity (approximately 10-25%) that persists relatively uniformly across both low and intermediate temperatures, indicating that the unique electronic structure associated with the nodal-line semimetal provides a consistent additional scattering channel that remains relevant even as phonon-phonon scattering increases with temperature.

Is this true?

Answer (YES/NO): NO